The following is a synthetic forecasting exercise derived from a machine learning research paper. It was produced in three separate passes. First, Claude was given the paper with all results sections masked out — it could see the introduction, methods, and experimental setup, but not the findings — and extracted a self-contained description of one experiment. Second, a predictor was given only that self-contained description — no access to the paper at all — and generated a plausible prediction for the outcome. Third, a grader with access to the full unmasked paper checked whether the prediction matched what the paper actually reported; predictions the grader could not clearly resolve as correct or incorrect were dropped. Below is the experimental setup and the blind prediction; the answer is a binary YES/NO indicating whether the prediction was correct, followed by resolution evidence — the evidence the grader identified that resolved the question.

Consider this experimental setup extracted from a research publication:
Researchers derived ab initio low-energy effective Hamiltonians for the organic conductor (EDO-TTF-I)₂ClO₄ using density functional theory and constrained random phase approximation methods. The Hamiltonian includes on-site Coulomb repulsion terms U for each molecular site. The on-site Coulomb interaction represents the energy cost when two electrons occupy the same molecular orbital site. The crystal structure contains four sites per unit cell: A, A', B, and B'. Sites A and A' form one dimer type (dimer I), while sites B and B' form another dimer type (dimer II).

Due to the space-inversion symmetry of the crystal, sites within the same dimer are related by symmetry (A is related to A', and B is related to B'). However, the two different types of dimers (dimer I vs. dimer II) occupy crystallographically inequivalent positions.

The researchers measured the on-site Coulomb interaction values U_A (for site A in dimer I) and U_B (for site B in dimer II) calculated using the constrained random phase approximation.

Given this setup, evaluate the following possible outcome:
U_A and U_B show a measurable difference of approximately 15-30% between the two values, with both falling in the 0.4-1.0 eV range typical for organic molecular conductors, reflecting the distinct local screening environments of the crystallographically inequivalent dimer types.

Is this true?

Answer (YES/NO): NO